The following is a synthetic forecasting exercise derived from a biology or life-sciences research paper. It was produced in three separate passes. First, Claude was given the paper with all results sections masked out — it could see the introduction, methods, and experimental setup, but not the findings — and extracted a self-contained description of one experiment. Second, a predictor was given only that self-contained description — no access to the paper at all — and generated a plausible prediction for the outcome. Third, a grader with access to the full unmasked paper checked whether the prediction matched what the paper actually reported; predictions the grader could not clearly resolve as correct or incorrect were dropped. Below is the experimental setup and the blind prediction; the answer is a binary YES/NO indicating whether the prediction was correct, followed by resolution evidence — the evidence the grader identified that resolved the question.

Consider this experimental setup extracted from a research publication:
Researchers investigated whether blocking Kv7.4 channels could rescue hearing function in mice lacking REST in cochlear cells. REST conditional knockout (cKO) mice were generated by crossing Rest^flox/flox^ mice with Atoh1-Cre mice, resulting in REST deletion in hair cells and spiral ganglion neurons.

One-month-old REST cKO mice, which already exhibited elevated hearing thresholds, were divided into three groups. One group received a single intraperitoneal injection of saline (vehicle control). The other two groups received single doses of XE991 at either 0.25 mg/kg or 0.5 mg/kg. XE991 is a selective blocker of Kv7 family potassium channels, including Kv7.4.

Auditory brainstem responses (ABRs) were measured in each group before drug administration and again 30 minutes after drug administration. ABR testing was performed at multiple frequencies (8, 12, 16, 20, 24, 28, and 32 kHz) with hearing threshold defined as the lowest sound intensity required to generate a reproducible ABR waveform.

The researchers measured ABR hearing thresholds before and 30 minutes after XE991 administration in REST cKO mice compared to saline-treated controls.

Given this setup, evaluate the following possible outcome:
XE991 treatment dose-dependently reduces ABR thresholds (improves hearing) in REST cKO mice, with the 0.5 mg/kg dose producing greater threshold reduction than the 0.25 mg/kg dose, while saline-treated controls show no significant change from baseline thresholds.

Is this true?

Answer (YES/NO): NO